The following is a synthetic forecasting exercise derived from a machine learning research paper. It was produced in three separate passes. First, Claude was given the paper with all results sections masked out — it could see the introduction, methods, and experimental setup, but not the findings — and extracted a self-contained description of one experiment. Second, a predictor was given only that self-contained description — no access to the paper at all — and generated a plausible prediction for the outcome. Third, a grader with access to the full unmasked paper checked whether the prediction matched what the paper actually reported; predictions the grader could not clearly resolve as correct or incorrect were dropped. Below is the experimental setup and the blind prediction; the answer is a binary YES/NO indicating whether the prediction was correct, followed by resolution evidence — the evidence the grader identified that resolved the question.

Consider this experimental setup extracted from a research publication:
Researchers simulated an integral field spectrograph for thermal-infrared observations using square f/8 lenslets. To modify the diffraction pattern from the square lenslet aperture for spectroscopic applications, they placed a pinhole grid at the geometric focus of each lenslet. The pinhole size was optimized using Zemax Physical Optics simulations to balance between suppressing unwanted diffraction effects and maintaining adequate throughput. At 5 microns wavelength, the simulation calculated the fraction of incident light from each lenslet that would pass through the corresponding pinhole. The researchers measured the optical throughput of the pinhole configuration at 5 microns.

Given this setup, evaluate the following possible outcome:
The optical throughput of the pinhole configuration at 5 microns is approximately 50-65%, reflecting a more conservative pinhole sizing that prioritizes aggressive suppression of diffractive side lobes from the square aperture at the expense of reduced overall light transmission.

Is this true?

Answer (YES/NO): NO